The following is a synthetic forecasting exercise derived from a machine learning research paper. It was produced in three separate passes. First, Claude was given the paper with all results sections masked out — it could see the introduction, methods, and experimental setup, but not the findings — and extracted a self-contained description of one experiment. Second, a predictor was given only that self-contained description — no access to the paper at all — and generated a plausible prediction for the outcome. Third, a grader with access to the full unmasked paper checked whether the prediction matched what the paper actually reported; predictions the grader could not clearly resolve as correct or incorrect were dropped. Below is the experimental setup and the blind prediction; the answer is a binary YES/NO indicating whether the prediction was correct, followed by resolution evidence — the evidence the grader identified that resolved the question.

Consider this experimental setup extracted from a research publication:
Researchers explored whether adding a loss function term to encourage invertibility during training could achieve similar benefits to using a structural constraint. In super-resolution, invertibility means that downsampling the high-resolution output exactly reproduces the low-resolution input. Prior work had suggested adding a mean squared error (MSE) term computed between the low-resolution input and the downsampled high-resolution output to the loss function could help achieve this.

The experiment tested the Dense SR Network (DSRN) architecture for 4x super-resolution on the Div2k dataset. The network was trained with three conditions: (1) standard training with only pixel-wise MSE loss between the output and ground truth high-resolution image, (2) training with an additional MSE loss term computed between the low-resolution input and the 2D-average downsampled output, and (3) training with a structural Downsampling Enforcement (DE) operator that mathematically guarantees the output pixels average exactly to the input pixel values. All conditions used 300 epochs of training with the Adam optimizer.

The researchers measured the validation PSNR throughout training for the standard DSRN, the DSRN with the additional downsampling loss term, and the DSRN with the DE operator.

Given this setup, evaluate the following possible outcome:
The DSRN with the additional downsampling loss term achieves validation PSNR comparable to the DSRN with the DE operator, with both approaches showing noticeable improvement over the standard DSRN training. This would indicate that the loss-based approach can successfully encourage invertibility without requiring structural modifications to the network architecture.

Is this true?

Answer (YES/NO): NO